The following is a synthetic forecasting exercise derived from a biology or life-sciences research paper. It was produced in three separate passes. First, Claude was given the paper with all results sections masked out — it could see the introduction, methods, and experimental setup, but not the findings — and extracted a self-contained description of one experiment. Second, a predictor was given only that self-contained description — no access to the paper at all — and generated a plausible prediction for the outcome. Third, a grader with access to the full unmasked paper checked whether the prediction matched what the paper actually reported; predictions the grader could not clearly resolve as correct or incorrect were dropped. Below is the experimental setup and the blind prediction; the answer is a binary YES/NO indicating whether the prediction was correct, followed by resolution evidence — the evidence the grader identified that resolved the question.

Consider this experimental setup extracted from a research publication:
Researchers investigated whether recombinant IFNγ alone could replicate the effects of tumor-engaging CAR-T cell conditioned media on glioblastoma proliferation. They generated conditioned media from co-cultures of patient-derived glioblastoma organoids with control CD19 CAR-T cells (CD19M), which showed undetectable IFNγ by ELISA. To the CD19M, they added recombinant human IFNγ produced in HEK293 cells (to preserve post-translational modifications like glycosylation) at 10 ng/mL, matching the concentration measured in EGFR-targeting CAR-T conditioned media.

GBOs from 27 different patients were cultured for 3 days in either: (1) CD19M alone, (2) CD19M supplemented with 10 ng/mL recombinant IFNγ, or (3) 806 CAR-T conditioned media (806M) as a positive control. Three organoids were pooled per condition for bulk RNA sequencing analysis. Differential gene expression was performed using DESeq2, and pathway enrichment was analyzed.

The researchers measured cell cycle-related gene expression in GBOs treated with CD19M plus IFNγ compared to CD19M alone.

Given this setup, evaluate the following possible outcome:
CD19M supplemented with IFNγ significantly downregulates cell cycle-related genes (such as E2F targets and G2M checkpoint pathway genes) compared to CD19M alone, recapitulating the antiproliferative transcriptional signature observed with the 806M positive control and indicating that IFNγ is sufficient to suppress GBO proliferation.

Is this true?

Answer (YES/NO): NO